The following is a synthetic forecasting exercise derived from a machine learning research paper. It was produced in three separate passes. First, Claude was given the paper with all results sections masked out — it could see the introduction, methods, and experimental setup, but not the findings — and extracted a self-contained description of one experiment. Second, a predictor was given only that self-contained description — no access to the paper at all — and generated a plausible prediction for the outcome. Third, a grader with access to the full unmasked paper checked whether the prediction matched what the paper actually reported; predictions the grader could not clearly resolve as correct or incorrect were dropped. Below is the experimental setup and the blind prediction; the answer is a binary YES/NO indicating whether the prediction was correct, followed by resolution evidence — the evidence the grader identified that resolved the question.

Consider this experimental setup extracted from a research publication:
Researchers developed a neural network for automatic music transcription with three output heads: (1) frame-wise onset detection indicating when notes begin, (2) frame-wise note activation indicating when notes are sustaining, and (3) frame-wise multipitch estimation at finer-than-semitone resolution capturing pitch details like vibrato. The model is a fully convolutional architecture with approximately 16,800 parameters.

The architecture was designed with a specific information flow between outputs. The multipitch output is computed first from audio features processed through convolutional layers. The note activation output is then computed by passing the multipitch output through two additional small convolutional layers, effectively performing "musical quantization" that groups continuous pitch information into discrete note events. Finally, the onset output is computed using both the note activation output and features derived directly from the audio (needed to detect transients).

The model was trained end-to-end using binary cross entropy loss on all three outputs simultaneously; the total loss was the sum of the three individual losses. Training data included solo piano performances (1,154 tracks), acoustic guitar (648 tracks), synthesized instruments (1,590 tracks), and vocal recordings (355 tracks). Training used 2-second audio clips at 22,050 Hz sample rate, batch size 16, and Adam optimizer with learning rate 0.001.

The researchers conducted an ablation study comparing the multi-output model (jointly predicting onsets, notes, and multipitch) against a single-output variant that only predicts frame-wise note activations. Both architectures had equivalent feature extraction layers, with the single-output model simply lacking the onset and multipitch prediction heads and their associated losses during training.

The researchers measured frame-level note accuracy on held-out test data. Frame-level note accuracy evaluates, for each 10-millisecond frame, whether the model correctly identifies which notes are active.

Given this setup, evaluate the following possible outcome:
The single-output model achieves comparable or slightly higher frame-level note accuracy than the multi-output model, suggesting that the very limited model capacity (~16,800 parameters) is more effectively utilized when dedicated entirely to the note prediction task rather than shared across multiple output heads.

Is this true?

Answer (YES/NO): NO